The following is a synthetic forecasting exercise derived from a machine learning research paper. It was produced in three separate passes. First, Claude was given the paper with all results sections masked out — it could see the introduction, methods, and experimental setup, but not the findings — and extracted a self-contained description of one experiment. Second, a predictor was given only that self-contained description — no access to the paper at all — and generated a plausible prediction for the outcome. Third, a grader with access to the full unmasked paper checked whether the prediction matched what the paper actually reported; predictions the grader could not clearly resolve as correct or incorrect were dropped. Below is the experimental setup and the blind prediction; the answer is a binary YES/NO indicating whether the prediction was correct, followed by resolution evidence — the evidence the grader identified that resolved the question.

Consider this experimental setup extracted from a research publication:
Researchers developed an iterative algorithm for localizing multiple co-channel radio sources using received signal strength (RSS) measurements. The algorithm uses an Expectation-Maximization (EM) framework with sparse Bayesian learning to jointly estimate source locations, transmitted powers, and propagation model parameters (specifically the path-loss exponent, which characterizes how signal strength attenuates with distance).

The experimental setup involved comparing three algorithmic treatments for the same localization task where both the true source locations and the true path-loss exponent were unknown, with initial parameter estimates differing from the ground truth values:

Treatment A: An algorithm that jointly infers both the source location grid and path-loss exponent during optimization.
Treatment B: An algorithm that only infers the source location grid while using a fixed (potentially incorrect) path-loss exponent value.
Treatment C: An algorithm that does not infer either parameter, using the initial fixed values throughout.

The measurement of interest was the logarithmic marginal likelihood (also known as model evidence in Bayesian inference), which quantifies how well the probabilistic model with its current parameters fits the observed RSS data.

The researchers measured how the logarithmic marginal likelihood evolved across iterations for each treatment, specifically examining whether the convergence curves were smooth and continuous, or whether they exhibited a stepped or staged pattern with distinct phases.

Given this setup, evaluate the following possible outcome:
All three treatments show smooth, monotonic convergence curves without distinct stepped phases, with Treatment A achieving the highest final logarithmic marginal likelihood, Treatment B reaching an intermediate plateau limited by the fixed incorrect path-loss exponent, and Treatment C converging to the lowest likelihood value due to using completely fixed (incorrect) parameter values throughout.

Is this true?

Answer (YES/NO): NO